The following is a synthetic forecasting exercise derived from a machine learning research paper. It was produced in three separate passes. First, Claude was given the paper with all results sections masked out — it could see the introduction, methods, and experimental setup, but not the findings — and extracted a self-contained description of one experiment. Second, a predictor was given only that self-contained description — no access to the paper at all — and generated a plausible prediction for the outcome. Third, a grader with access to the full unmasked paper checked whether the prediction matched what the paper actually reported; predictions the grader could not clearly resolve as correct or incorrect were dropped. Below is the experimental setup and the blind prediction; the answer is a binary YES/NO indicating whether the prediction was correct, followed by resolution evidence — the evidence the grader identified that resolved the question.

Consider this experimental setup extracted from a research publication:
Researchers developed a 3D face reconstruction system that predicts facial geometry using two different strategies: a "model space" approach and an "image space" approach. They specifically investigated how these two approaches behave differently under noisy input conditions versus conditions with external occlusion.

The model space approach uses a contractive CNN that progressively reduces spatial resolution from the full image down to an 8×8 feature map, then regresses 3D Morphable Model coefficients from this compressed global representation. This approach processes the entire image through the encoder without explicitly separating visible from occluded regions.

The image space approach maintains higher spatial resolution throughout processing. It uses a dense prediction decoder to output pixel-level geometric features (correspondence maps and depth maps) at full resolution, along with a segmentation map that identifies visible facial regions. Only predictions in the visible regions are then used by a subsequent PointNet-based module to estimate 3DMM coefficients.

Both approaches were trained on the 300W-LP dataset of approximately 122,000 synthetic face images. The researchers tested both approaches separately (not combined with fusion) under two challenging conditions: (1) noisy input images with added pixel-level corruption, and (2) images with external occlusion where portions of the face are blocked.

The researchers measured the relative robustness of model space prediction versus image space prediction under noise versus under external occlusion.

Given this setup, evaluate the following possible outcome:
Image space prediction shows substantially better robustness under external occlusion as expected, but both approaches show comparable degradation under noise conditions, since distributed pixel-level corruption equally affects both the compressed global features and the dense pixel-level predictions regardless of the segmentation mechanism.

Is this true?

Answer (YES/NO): NO